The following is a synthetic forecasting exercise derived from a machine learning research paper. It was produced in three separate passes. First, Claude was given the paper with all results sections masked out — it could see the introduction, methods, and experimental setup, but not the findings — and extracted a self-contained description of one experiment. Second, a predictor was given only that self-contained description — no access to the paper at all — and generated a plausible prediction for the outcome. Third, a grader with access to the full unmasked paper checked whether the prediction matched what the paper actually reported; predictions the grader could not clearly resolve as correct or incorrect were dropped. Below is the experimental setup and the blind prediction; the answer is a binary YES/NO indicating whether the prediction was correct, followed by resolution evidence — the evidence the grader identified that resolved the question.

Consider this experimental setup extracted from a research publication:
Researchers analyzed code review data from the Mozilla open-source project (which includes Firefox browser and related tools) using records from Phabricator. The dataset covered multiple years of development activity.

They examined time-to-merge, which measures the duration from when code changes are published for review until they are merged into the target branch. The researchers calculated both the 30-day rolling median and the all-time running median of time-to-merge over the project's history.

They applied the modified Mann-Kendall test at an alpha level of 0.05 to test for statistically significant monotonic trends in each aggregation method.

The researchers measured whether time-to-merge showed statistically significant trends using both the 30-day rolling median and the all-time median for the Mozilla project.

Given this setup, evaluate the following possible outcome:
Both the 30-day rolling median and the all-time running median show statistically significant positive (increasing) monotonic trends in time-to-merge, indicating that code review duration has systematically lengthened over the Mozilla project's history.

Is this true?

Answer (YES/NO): NO